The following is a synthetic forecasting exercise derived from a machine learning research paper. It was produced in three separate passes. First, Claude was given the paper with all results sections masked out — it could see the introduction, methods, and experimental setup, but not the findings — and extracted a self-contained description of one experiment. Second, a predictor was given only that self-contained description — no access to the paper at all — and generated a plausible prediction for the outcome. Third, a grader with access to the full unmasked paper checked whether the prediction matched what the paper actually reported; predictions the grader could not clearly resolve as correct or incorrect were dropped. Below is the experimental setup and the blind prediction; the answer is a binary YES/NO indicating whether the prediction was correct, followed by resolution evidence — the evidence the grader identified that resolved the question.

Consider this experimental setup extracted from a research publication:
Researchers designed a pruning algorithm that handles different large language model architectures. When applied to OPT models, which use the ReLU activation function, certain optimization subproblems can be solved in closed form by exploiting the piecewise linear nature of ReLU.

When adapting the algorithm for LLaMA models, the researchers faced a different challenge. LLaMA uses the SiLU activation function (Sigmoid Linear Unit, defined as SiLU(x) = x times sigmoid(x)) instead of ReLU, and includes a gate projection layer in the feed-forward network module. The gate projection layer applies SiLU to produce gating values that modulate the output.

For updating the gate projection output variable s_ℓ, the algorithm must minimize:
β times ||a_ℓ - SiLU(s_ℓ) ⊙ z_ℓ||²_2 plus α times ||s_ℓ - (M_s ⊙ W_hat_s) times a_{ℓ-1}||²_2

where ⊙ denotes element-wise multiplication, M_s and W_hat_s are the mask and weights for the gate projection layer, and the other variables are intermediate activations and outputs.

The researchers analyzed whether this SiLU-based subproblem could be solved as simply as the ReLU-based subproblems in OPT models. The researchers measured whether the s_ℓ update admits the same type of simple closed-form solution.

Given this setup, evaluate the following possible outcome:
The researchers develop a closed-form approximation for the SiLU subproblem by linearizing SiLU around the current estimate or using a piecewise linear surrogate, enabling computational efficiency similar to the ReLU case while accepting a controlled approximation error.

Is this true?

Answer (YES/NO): NO